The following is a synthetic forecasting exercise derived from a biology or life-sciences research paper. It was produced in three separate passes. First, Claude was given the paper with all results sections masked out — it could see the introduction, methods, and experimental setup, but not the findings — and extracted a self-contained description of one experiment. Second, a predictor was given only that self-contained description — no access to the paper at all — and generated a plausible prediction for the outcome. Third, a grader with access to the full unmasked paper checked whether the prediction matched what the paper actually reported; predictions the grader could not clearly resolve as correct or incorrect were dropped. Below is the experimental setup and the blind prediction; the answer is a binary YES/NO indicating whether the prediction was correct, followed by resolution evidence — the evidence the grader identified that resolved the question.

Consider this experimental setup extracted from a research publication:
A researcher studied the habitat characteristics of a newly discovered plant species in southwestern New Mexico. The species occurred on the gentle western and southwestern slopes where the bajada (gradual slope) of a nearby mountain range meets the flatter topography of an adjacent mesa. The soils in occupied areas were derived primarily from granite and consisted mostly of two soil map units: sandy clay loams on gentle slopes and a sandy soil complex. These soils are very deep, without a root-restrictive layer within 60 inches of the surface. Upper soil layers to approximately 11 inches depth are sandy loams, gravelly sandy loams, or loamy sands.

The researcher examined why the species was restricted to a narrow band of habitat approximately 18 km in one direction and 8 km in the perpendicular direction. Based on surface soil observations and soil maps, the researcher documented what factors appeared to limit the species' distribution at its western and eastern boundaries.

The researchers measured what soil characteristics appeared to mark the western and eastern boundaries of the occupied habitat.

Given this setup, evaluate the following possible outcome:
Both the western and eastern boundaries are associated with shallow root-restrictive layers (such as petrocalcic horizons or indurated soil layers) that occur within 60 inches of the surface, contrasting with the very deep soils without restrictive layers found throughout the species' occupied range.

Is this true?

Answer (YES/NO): NO